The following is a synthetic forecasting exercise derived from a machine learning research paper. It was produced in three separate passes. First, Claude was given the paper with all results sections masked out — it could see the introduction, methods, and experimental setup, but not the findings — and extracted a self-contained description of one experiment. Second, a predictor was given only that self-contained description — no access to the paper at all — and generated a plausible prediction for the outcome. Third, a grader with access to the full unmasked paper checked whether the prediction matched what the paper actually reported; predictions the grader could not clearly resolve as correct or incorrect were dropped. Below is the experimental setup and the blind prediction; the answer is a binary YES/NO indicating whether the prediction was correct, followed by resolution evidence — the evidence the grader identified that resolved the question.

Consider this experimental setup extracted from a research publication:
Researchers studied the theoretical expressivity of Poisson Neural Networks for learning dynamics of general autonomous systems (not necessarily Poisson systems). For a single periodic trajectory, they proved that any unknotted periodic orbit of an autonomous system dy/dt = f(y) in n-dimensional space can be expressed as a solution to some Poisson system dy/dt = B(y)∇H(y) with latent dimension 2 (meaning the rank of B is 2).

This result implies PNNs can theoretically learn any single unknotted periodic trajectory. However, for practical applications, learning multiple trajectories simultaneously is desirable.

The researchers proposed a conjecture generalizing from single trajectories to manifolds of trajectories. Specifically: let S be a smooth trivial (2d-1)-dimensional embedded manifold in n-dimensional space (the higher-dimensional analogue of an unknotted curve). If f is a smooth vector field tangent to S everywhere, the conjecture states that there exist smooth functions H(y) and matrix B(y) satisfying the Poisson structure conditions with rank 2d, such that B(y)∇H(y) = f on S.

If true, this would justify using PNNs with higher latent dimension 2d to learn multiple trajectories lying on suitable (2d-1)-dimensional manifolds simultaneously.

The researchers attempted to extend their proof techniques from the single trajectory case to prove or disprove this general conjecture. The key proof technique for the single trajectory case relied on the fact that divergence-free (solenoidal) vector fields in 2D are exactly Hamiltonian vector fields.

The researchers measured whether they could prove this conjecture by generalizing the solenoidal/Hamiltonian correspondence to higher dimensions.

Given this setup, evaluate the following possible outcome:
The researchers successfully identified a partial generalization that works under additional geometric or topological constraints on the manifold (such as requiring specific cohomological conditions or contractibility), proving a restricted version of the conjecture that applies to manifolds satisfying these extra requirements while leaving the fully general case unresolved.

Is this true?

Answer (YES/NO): NO